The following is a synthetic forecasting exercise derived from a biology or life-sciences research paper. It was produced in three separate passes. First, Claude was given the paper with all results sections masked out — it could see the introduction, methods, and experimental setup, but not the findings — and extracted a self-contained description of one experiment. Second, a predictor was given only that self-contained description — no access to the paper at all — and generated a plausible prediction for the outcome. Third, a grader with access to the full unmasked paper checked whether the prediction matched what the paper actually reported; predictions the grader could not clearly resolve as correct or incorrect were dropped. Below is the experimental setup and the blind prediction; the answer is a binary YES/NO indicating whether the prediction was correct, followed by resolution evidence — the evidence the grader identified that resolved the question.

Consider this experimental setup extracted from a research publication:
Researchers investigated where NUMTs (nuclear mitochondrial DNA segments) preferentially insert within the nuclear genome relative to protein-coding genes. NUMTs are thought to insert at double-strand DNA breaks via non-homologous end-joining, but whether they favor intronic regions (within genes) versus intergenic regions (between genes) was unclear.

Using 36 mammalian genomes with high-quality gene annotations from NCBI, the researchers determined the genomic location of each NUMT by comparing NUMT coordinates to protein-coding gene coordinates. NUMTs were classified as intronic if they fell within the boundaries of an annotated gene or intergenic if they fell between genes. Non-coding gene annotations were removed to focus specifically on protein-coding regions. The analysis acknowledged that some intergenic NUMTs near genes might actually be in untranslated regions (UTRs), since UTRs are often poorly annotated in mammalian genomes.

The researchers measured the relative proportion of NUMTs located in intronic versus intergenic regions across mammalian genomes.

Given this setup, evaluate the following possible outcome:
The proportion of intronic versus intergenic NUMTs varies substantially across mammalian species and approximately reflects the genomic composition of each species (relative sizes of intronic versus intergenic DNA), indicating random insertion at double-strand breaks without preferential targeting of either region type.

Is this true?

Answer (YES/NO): NO